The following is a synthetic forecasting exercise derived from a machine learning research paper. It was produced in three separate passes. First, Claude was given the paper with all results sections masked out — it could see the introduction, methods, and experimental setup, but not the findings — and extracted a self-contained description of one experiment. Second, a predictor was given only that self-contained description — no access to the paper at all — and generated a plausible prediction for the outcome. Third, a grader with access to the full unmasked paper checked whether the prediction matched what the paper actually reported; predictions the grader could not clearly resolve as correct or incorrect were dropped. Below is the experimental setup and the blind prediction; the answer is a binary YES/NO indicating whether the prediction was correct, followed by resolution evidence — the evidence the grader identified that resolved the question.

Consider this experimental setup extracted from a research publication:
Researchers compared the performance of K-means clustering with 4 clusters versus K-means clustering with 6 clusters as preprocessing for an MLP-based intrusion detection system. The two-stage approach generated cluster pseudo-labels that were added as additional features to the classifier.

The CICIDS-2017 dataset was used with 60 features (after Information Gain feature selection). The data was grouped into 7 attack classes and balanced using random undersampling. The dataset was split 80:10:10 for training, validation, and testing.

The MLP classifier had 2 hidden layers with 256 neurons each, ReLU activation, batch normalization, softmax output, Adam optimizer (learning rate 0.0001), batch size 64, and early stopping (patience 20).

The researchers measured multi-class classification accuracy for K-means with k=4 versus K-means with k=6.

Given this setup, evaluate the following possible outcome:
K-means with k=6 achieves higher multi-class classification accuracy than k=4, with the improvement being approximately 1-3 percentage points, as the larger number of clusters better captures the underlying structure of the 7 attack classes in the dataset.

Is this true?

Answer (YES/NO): NO